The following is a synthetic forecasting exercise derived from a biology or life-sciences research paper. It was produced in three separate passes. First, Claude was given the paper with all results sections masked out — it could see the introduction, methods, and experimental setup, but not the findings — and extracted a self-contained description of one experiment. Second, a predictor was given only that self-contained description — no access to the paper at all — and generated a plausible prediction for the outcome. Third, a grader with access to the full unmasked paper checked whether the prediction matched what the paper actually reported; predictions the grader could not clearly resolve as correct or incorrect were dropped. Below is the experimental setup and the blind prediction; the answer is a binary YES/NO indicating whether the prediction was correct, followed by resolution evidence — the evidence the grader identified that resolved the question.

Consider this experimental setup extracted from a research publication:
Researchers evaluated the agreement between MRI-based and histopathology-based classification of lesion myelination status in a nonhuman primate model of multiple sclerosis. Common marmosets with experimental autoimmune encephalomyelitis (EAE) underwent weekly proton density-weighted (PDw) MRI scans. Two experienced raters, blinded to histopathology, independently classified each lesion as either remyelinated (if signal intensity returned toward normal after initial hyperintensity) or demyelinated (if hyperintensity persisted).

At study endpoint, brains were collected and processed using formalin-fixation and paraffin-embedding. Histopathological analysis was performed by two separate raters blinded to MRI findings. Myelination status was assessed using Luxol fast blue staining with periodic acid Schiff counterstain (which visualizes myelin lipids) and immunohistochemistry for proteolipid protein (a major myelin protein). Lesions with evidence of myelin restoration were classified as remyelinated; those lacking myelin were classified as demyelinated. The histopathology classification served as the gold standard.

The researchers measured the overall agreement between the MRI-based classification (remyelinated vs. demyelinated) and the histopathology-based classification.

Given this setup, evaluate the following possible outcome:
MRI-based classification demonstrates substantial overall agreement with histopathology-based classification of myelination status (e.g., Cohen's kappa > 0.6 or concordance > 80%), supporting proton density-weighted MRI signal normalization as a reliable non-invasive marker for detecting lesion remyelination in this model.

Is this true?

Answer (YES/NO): YES